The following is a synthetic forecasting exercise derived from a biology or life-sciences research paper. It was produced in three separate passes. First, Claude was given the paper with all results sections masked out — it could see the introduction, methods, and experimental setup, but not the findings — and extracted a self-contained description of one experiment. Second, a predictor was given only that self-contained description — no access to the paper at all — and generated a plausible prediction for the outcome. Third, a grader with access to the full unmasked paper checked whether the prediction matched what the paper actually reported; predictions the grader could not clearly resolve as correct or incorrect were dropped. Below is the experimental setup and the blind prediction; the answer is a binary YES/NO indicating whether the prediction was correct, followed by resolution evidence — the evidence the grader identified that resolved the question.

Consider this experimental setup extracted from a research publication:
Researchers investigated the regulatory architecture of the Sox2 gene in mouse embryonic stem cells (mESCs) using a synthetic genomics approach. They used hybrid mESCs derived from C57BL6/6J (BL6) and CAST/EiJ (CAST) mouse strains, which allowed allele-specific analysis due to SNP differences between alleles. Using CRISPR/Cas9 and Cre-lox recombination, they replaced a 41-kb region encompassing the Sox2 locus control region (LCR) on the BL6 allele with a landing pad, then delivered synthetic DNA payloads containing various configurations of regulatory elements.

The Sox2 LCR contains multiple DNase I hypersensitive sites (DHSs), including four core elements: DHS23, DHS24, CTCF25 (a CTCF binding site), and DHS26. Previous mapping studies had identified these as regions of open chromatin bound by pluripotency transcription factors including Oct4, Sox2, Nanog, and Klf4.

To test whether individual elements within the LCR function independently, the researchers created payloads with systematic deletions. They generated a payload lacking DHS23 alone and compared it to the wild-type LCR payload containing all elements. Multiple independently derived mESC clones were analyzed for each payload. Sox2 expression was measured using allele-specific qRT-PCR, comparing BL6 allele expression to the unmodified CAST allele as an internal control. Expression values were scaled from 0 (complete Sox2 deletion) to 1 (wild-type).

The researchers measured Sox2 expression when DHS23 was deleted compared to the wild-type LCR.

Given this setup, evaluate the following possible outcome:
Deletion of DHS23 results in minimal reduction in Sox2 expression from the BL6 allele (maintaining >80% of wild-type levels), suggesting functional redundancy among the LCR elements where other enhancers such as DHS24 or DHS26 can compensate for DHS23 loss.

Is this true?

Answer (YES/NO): NO